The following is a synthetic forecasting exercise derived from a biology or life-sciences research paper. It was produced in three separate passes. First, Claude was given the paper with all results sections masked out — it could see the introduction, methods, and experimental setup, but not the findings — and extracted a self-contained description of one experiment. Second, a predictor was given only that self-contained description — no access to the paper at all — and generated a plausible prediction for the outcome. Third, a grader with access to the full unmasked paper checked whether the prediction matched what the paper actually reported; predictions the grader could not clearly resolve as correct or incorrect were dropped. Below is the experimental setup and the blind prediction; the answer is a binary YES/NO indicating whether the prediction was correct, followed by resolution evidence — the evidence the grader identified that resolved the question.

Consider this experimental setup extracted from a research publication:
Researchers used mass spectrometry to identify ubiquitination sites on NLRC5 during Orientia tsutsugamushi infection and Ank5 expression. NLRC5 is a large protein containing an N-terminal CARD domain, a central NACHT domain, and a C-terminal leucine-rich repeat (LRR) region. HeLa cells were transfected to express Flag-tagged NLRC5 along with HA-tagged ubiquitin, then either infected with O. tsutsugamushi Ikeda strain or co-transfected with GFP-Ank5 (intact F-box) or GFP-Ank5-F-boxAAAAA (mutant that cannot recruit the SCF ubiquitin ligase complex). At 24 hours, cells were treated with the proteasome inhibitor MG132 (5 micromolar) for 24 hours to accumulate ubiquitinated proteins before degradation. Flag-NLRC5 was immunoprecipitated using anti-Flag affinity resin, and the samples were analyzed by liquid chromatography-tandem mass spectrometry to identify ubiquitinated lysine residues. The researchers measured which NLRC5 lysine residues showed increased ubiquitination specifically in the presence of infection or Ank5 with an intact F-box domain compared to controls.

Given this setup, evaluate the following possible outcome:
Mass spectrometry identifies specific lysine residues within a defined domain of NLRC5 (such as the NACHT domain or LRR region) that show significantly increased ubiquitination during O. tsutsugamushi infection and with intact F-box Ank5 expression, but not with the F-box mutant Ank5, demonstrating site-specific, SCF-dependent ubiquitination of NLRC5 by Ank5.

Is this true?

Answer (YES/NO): YES